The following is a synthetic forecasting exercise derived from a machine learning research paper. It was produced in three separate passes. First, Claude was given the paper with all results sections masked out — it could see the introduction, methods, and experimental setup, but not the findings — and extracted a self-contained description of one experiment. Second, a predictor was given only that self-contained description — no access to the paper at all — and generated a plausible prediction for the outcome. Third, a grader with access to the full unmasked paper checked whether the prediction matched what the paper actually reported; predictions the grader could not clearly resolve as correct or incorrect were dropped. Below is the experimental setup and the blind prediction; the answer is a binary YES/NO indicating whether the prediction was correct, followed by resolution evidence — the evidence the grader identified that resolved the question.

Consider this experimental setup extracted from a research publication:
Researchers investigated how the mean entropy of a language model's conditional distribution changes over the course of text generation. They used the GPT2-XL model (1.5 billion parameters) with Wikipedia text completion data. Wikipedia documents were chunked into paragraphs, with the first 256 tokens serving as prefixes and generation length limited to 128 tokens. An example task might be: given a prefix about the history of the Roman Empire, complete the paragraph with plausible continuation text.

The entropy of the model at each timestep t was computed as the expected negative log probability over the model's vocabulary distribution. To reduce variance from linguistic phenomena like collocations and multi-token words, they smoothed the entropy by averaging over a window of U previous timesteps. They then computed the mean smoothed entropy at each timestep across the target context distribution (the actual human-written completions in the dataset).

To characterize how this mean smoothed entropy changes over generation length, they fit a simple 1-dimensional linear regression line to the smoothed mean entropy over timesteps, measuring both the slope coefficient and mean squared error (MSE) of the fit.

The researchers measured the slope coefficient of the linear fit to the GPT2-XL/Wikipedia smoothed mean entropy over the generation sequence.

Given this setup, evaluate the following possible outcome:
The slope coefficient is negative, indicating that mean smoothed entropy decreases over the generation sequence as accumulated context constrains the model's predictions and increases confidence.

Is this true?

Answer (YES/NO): YES